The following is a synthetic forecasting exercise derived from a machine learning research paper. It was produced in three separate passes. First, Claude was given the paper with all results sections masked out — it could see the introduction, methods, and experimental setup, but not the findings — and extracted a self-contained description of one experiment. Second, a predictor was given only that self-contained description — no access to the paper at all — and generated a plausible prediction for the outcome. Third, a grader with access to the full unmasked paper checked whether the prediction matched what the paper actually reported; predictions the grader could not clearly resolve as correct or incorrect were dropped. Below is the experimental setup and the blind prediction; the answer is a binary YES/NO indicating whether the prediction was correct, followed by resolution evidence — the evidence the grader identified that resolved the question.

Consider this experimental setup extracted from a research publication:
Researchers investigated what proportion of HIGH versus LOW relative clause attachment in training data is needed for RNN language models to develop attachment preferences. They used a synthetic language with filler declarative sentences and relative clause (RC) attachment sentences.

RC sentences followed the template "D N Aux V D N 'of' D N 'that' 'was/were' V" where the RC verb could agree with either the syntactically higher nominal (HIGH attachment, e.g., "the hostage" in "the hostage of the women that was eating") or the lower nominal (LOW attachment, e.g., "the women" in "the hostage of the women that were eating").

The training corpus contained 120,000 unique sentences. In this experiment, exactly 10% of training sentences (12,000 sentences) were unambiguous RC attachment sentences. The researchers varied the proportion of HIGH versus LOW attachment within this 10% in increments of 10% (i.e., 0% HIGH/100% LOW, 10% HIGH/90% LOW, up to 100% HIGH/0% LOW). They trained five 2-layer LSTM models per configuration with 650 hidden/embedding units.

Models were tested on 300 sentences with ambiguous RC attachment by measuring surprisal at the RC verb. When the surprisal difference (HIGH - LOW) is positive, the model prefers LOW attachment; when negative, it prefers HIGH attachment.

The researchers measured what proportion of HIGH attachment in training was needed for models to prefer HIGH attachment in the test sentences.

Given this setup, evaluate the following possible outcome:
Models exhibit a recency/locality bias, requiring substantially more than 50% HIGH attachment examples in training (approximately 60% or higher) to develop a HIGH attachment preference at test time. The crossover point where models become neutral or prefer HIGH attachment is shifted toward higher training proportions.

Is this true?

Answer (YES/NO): NO